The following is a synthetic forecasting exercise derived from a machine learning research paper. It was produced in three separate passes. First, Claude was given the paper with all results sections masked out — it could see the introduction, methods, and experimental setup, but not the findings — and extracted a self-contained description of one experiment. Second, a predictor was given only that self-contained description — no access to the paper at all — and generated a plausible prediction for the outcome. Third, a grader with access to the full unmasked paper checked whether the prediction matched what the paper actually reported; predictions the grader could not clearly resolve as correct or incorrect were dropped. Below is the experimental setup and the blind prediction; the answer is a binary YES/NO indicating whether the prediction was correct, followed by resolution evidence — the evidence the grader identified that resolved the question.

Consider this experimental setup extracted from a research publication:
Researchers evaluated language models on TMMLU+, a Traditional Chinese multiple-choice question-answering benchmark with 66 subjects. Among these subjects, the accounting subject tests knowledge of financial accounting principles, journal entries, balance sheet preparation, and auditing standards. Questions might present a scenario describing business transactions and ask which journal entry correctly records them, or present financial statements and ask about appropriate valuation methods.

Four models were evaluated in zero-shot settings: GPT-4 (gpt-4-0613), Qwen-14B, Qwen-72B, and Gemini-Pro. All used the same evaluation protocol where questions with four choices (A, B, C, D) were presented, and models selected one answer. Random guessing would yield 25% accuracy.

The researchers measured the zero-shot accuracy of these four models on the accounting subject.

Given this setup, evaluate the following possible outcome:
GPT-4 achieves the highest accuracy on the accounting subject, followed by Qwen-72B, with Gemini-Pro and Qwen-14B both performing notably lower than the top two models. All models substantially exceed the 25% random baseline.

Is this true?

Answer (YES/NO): NO